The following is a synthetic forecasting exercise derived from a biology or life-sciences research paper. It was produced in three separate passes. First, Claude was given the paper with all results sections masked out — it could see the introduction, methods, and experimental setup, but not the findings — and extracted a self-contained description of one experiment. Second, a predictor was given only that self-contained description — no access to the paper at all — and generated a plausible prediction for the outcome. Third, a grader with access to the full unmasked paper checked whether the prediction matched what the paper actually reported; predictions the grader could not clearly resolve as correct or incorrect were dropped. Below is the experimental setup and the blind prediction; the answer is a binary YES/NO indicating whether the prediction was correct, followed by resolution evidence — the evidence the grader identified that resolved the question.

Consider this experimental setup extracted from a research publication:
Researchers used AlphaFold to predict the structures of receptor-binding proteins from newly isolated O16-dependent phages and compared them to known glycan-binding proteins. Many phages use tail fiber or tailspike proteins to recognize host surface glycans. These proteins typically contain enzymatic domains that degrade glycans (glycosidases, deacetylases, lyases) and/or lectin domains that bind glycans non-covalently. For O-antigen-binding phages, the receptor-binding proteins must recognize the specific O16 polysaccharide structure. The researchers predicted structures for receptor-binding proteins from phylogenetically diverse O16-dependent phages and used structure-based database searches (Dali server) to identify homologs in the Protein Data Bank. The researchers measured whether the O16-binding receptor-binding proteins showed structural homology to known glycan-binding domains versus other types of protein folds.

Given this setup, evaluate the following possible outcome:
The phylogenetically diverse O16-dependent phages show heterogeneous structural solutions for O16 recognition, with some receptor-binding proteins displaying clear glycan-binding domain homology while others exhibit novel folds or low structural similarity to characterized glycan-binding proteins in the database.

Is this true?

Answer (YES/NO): NO